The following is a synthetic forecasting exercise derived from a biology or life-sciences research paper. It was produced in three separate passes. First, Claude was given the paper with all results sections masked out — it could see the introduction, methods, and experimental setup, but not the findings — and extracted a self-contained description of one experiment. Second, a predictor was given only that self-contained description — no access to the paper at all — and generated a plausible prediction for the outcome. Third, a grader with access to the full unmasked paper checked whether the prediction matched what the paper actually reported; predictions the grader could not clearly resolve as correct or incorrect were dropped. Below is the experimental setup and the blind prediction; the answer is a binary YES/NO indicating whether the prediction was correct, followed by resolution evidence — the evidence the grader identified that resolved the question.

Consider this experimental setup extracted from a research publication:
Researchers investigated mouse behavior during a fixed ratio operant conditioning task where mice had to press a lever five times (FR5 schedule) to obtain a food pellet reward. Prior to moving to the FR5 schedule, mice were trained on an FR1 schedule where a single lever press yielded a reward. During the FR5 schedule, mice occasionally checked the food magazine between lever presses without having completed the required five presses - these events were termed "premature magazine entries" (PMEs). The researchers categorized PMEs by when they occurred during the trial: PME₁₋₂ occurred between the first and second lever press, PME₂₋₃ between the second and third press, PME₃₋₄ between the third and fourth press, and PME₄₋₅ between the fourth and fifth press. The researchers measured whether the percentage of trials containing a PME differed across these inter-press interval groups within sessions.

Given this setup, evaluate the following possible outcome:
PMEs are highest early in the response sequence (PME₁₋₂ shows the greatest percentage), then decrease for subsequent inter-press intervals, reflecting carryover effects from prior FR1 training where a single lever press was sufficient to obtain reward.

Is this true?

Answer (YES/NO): NO